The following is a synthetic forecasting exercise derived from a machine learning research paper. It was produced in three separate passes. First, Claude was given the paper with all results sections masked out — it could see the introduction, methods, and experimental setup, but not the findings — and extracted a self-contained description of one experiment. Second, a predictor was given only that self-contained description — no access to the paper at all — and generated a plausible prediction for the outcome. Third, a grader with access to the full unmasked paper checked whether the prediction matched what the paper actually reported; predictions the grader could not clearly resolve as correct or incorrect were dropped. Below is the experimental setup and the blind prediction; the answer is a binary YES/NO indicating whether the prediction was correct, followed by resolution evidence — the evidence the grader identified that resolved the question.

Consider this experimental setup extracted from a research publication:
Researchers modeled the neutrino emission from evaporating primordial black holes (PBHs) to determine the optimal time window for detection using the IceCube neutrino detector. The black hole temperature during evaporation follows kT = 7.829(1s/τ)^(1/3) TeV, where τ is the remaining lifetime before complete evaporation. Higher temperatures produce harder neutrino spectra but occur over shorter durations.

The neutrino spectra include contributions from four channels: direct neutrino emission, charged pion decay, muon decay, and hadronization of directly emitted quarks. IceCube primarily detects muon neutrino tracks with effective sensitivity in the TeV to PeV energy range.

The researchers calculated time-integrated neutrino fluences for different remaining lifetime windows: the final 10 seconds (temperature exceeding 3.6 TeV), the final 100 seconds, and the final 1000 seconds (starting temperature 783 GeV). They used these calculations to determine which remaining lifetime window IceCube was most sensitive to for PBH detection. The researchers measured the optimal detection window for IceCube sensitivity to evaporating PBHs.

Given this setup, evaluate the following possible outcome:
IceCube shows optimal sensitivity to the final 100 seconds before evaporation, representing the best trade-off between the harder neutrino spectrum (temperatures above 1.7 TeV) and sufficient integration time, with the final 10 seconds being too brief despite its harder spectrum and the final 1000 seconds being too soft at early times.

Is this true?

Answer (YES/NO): NO